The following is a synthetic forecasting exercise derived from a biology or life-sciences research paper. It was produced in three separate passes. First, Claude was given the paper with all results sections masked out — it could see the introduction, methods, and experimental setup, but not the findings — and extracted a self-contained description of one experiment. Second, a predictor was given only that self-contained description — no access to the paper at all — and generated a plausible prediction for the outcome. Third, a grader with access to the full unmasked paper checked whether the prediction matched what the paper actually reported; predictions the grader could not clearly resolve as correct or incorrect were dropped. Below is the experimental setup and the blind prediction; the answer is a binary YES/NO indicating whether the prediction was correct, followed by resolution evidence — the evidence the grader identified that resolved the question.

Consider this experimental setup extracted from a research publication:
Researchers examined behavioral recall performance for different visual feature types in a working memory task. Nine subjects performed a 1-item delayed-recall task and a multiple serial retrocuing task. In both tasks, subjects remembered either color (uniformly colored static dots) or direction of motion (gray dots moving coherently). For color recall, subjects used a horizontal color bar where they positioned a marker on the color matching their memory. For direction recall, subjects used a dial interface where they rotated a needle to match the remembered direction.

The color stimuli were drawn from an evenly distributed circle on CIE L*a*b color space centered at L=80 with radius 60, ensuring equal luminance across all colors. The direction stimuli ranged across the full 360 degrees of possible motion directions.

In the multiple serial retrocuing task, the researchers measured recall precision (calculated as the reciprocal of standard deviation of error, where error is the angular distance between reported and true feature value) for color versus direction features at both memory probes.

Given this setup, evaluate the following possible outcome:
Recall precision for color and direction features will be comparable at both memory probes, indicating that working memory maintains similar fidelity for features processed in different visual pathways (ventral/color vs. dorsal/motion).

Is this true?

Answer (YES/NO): NO